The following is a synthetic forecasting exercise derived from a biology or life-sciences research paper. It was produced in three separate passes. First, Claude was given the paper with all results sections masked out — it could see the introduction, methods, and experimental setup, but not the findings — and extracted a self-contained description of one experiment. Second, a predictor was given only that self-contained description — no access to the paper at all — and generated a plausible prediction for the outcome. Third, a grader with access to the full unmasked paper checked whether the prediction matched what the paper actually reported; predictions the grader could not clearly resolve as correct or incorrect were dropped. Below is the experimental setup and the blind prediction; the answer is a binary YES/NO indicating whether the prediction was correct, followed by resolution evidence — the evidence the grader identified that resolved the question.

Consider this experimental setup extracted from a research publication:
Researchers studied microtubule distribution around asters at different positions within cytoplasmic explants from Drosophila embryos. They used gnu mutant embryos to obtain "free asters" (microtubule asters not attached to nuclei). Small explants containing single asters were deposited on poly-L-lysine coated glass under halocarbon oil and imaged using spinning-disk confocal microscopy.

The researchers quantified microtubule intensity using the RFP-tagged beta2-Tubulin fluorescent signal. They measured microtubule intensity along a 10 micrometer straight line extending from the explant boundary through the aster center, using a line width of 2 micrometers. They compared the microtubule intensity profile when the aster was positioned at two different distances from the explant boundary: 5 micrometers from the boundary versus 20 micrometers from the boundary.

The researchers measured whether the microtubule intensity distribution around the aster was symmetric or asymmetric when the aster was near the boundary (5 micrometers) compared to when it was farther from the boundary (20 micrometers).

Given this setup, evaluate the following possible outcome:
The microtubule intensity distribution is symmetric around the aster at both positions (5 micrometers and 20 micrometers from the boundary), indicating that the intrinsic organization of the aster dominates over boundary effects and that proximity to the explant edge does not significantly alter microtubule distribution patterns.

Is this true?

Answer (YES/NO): NO